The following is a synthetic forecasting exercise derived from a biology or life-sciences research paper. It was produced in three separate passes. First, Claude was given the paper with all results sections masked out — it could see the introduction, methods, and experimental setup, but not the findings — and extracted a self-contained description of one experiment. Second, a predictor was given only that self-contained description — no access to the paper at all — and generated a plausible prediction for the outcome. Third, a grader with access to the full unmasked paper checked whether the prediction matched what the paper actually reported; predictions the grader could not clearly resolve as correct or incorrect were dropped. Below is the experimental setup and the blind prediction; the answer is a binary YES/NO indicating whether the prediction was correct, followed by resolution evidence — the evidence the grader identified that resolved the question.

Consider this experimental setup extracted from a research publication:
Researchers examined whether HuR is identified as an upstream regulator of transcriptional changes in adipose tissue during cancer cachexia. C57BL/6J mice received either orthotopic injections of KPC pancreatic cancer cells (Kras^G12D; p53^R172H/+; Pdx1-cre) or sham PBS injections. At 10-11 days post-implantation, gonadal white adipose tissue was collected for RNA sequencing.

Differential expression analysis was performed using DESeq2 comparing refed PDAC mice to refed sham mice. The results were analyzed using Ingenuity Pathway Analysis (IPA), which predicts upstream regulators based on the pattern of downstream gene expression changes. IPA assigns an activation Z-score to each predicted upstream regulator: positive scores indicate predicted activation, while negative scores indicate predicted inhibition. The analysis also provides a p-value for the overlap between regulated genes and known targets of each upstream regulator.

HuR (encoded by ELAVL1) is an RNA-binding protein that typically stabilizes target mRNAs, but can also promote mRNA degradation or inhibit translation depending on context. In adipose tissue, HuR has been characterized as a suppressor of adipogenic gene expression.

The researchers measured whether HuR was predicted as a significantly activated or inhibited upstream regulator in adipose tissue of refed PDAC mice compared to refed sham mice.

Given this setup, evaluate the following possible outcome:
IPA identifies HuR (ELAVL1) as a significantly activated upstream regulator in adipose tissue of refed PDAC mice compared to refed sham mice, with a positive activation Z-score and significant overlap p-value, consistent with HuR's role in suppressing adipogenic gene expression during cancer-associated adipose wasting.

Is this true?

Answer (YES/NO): YES